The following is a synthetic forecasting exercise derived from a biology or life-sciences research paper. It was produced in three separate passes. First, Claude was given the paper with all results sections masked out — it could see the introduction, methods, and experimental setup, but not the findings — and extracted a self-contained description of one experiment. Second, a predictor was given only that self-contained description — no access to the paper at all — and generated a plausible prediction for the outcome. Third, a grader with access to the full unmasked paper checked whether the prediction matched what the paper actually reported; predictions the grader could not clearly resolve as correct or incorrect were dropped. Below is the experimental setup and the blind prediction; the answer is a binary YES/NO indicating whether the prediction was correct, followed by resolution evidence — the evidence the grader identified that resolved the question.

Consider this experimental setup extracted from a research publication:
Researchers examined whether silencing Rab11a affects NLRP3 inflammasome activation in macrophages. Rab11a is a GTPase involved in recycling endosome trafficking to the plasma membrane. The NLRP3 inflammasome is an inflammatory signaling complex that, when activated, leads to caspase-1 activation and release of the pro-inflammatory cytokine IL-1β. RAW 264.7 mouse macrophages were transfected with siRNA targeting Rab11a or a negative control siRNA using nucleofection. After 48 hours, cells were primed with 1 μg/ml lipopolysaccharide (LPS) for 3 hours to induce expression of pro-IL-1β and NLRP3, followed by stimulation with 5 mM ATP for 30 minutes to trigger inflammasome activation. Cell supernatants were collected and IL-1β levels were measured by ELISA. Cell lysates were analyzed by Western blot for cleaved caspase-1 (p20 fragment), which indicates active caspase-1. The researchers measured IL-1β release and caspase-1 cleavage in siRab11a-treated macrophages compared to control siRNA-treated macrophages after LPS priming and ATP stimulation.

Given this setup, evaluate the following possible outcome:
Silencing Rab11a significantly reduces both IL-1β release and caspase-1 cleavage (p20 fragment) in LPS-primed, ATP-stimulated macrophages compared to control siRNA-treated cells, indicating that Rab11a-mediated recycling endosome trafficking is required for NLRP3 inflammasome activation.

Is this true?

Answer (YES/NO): YES